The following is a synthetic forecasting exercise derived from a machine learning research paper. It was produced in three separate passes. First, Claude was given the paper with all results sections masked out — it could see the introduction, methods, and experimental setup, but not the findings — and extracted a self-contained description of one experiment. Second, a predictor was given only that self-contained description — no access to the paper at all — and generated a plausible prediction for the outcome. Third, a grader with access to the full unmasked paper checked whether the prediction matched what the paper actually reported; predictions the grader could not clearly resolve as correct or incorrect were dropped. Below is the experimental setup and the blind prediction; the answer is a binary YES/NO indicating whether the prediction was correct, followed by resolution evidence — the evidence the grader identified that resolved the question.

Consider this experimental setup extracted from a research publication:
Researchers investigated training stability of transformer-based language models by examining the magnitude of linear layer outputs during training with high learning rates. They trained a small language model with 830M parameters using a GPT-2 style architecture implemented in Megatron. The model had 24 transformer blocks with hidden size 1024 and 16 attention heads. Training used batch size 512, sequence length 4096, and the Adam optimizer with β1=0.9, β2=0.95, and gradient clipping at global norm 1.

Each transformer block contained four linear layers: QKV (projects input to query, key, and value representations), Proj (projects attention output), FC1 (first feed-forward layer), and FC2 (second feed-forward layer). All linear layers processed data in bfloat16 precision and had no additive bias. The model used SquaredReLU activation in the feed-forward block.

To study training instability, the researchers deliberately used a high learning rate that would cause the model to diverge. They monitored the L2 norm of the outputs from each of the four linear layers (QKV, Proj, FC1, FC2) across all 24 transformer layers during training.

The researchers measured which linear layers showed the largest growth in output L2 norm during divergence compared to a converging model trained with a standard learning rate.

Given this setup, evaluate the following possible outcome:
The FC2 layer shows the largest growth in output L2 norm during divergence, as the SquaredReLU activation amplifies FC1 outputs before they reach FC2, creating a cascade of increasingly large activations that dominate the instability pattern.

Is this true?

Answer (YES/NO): NO